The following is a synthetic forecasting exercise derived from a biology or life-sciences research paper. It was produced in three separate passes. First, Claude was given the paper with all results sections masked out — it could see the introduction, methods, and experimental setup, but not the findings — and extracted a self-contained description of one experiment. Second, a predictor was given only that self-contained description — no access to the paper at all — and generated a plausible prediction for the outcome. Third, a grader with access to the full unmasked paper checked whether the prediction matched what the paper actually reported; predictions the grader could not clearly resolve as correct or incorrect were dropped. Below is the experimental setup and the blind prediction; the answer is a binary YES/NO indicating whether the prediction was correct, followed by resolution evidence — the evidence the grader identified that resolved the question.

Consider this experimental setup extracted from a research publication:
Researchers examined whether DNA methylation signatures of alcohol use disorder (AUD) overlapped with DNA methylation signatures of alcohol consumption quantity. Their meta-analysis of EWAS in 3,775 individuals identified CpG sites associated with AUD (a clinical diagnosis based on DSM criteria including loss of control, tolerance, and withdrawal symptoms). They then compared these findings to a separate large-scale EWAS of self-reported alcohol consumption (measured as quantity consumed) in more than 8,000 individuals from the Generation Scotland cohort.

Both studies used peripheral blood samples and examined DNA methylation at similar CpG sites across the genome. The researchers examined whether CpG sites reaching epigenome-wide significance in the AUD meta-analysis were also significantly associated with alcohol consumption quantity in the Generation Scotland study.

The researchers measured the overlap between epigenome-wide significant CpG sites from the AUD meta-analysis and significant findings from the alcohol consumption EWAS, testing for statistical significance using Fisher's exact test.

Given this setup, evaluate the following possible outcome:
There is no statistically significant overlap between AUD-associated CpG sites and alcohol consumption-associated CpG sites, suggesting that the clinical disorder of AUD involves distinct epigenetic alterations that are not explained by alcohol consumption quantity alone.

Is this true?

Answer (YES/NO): NO